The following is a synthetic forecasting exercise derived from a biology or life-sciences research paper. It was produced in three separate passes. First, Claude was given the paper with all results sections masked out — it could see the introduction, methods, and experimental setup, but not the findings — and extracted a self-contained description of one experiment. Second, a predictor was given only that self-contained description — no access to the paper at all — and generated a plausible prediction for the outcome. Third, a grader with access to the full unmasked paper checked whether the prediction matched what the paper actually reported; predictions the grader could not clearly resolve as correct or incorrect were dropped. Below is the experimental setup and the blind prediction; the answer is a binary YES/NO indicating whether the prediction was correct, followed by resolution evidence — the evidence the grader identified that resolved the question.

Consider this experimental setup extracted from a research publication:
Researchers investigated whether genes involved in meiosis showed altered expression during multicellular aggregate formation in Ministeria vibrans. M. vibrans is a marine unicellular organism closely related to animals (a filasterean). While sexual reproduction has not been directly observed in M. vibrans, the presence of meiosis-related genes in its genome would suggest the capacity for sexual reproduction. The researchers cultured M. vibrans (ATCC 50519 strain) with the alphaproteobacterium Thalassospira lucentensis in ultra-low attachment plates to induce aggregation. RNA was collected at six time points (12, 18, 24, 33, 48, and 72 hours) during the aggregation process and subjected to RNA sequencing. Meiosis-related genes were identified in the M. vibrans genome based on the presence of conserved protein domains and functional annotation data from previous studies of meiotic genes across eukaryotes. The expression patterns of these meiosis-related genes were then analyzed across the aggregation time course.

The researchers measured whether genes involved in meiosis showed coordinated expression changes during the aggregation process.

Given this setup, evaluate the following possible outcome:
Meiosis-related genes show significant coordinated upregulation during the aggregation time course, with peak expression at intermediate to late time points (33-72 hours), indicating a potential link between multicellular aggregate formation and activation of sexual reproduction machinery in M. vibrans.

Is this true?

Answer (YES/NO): NO